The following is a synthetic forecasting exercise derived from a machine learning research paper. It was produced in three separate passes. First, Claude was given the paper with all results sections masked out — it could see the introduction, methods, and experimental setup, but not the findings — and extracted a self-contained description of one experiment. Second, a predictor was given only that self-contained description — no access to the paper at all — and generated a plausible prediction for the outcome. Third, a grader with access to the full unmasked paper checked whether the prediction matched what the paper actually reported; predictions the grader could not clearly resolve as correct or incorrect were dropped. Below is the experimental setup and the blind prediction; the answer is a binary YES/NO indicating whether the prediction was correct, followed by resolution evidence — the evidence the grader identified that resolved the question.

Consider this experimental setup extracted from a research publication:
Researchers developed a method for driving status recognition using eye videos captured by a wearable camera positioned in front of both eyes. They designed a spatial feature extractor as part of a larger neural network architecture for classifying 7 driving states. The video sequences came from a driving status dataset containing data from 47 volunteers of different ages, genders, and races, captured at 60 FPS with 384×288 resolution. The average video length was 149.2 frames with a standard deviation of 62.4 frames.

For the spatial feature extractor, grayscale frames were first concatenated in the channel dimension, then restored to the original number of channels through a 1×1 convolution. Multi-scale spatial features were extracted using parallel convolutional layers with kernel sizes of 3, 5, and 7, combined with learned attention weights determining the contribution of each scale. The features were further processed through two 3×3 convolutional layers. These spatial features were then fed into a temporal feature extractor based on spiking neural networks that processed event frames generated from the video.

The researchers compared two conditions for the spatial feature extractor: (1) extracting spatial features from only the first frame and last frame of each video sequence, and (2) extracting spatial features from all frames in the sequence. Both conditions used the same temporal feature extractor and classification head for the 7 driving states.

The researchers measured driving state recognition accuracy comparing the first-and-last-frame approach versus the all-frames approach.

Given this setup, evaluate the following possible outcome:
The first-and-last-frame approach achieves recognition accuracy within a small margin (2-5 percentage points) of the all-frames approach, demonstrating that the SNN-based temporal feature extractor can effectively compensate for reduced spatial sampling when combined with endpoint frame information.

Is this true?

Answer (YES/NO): NO